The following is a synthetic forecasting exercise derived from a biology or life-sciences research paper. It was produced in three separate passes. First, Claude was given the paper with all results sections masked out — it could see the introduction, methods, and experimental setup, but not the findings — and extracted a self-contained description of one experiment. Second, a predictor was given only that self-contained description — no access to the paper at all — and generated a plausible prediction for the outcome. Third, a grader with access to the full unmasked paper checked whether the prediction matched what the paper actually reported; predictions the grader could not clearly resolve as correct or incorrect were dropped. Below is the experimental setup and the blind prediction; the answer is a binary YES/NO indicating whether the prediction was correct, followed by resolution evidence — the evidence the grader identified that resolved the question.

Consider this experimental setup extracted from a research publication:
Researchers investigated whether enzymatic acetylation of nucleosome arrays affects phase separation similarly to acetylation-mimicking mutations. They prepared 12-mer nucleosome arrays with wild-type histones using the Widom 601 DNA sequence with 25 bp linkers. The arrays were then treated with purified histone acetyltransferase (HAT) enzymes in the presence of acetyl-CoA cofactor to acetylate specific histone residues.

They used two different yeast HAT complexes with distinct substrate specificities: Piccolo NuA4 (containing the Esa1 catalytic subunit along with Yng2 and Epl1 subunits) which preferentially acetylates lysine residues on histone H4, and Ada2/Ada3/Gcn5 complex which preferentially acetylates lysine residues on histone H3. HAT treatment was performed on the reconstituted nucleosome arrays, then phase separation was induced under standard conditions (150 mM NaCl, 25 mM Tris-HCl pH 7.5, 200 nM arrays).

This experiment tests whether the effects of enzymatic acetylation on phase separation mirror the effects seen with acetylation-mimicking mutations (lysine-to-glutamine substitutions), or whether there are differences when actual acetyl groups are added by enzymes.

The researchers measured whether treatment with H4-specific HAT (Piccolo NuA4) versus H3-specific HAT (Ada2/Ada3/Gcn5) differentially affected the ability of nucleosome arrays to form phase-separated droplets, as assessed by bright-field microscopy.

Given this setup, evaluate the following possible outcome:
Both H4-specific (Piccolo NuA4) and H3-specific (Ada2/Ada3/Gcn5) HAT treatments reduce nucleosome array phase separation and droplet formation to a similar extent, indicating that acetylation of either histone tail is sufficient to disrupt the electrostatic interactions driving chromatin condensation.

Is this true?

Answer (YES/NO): NO